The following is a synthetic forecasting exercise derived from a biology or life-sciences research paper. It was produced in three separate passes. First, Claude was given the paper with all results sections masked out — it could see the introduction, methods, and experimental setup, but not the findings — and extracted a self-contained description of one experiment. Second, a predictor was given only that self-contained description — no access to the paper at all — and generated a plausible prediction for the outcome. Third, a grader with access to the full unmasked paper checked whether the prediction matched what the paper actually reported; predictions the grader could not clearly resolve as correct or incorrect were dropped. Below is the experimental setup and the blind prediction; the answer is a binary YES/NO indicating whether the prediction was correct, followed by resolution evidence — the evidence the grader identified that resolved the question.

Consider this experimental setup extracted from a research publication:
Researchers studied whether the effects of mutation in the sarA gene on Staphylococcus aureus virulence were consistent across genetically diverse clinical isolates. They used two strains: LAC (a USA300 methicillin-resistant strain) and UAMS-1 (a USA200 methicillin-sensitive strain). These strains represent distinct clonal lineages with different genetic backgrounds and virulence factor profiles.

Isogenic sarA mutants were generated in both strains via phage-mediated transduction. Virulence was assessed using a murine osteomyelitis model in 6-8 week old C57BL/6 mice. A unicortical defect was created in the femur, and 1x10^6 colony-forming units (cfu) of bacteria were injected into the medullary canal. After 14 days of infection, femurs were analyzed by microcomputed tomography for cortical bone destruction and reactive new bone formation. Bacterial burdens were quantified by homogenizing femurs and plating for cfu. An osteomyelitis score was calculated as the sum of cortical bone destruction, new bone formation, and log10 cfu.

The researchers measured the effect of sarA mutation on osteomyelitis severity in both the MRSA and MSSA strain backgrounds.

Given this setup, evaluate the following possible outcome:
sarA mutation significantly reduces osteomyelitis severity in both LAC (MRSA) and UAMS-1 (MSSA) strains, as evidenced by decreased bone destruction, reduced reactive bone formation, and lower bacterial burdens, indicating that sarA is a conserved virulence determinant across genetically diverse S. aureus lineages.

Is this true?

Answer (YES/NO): NO